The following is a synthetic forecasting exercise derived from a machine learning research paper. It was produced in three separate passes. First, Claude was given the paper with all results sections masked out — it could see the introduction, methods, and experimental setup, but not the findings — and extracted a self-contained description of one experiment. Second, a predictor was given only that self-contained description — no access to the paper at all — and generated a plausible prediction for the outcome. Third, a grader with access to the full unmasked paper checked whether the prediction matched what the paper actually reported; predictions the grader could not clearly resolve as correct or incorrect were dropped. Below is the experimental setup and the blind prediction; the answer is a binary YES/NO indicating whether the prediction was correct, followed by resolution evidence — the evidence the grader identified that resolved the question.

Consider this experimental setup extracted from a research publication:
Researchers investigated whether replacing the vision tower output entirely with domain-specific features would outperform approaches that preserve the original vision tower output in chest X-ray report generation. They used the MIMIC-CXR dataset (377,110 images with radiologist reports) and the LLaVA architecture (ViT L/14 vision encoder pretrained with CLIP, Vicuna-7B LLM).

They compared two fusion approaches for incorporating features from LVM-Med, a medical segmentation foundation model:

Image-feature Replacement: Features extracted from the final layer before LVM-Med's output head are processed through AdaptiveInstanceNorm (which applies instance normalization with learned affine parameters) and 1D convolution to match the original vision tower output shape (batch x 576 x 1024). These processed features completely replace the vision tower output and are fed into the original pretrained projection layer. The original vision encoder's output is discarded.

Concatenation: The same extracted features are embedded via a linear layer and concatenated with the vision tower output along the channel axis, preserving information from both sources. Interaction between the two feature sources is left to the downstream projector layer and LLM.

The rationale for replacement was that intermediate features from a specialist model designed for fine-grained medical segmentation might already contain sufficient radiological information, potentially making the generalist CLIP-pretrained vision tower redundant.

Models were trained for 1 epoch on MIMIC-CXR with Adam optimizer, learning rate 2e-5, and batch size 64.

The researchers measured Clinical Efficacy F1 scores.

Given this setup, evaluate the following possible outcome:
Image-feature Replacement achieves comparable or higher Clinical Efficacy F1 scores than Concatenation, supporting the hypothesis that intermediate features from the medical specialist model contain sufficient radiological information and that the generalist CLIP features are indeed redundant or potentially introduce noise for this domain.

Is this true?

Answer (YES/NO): NO